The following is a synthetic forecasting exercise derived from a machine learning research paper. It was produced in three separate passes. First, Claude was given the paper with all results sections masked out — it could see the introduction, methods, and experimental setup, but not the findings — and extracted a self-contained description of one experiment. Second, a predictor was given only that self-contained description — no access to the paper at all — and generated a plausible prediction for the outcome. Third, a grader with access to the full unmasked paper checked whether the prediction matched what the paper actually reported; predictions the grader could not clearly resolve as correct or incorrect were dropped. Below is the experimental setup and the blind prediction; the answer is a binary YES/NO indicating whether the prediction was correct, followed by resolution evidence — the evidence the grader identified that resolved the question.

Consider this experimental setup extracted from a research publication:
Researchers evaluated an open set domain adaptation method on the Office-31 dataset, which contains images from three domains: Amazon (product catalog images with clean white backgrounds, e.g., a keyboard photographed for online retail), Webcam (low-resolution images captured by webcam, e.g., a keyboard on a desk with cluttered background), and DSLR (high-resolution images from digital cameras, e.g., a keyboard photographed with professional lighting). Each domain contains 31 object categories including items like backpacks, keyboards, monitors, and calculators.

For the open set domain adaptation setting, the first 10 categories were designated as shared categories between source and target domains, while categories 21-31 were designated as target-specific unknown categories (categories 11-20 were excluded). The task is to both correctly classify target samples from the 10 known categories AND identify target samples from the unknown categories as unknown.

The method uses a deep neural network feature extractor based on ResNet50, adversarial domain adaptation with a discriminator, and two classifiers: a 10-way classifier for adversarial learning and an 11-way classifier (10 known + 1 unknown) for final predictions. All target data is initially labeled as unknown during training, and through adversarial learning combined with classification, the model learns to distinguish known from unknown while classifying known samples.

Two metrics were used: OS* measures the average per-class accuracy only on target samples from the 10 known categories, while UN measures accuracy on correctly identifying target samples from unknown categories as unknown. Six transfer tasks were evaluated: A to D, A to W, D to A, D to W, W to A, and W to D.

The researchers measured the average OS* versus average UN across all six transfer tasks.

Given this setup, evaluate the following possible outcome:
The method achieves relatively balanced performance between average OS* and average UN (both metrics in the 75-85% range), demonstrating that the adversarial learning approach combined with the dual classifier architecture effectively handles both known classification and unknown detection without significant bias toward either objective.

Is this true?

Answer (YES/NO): NO